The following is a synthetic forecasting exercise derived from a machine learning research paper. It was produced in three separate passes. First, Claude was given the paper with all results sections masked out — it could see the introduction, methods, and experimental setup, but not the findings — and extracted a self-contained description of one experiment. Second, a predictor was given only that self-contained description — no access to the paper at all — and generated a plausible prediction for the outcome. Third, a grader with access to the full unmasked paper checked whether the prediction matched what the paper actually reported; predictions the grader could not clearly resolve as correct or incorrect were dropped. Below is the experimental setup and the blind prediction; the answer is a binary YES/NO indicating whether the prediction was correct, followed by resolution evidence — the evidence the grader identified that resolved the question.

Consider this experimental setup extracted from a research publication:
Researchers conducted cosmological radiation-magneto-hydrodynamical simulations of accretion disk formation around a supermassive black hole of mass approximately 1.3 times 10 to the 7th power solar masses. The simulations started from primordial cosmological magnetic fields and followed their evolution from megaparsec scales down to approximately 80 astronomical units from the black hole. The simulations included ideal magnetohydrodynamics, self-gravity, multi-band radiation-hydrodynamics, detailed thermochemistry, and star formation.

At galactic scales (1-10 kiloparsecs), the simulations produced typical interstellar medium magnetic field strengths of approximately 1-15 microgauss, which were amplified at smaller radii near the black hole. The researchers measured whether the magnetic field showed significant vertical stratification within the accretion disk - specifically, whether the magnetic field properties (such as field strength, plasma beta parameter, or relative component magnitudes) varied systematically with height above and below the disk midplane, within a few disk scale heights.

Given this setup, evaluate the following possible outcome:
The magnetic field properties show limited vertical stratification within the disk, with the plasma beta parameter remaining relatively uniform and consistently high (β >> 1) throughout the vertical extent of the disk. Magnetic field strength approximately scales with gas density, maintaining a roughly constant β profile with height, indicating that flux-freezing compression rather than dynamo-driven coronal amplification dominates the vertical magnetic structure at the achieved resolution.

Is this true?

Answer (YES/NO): NO